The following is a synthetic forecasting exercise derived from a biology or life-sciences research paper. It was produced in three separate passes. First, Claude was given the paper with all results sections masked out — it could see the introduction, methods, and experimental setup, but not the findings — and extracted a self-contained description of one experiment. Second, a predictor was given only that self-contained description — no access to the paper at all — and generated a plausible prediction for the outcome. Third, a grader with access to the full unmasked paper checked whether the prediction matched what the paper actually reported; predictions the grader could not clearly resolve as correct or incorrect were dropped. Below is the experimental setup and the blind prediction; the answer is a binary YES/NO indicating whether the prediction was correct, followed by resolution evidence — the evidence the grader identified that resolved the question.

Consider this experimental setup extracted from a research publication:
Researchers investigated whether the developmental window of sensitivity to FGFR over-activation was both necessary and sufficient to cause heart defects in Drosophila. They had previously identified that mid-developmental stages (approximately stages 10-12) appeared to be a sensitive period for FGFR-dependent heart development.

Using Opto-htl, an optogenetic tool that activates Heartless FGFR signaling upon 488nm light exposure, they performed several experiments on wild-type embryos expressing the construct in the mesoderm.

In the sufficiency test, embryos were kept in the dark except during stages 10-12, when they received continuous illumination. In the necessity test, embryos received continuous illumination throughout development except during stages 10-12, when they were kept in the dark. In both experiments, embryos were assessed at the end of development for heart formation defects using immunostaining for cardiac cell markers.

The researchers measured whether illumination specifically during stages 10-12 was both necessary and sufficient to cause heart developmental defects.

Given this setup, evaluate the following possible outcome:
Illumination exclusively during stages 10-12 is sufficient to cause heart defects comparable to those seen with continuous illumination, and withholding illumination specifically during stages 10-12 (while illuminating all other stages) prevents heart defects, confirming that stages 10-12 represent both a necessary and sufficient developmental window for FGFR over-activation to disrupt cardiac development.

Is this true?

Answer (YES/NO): YES